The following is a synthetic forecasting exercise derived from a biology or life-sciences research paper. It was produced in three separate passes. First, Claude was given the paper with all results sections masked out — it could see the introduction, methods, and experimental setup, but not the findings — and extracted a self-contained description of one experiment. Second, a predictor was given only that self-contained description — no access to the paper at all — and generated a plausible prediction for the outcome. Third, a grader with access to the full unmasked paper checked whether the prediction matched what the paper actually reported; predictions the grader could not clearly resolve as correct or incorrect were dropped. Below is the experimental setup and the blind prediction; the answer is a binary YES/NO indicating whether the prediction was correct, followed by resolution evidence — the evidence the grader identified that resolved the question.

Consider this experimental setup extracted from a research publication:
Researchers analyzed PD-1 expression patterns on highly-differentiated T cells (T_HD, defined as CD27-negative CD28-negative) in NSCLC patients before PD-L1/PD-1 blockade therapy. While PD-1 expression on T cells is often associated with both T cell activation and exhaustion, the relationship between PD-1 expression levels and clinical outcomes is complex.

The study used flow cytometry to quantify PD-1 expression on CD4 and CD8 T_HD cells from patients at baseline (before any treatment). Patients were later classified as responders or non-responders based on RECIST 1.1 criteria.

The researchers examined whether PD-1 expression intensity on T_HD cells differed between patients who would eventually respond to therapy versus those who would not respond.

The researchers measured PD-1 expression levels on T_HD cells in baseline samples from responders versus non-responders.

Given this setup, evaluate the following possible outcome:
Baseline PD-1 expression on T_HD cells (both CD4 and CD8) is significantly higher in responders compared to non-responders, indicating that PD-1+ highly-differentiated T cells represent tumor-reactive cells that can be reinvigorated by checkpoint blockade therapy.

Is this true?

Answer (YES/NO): NO